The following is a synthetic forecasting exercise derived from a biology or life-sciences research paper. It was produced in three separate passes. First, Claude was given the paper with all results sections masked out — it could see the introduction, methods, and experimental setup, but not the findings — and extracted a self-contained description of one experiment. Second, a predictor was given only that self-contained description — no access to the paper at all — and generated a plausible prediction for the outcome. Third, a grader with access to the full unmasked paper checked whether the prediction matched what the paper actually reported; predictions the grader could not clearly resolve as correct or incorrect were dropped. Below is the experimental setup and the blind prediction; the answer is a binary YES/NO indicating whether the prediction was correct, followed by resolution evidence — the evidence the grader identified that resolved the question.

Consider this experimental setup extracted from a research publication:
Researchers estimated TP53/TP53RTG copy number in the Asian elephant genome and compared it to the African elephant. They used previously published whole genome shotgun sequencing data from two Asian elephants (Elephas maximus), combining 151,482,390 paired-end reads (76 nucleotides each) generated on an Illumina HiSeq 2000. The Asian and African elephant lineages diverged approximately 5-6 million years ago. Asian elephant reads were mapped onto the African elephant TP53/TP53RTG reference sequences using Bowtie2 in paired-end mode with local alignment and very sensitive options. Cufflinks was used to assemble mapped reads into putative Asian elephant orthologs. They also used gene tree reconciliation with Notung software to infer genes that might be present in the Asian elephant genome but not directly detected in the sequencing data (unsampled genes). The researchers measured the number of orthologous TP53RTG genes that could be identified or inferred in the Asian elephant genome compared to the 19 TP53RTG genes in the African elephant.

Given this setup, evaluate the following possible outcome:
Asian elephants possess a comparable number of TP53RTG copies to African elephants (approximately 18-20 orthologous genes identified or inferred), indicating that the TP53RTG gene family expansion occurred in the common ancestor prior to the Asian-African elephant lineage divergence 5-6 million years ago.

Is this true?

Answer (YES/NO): NO